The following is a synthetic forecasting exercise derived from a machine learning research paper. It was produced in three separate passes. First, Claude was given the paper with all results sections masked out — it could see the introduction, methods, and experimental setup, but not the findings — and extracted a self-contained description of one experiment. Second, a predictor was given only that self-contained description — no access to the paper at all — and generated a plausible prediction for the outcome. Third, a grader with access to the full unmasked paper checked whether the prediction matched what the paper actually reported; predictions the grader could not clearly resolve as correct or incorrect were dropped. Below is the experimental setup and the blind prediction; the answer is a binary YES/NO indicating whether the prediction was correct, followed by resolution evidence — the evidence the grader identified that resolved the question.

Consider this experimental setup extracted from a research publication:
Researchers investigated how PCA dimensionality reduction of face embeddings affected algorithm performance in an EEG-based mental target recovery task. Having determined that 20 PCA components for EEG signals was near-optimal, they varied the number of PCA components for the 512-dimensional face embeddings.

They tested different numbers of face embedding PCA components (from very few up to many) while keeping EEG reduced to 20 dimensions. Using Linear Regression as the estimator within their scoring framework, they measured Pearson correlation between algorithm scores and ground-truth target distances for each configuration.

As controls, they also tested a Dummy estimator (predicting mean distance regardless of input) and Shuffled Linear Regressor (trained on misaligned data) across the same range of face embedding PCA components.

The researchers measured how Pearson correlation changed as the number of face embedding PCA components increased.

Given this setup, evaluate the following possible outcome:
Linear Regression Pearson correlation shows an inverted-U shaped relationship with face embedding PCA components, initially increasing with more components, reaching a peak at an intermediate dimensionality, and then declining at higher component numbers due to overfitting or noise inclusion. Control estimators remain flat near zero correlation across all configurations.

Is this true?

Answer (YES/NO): NO